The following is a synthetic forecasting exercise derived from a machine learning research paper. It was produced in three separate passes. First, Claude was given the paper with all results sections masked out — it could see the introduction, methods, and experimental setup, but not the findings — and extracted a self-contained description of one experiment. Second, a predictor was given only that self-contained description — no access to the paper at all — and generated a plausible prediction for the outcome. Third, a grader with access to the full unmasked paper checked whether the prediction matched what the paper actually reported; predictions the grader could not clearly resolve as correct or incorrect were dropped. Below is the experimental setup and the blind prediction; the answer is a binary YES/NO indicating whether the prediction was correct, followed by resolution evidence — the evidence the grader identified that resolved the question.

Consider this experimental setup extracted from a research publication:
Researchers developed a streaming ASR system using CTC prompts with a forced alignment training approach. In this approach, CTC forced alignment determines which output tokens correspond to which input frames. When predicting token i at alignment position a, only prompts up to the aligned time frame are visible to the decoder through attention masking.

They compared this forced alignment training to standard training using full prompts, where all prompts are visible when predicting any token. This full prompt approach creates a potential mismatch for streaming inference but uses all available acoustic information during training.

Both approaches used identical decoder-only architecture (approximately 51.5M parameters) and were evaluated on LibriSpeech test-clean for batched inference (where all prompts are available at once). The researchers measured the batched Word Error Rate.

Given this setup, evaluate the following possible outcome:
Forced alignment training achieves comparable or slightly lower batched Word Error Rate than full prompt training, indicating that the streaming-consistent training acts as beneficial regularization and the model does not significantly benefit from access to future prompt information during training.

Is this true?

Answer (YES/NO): NO